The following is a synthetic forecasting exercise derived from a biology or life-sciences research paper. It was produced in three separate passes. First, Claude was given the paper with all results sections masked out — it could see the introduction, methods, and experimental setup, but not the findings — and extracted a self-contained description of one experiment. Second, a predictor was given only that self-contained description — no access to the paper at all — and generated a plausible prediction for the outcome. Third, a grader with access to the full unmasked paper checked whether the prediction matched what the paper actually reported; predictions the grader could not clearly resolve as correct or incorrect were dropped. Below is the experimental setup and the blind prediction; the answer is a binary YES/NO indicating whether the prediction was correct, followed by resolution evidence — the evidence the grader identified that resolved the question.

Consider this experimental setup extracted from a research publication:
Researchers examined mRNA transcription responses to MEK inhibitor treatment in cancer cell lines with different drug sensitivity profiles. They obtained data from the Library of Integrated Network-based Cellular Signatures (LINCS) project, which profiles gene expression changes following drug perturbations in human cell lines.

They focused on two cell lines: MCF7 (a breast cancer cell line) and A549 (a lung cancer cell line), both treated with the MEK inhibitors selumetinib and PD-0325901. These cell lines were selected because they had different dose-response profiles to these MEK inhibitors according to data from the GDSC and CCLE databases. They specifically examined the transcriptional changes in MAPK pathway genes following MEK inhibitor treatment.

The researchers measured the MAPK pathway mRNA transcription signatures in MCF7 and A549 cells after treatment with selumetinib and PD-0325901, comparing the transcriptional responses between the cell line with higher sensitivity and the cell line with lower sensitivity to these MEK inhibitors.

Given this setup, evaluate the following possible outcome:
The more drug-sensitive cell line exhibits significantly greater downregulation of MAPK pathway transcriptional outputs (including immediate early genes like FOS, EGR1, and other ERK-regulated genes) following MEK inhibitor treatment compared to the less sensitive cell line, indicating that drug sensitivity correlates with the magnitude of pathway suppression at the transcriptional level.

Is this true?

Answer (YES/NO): NO